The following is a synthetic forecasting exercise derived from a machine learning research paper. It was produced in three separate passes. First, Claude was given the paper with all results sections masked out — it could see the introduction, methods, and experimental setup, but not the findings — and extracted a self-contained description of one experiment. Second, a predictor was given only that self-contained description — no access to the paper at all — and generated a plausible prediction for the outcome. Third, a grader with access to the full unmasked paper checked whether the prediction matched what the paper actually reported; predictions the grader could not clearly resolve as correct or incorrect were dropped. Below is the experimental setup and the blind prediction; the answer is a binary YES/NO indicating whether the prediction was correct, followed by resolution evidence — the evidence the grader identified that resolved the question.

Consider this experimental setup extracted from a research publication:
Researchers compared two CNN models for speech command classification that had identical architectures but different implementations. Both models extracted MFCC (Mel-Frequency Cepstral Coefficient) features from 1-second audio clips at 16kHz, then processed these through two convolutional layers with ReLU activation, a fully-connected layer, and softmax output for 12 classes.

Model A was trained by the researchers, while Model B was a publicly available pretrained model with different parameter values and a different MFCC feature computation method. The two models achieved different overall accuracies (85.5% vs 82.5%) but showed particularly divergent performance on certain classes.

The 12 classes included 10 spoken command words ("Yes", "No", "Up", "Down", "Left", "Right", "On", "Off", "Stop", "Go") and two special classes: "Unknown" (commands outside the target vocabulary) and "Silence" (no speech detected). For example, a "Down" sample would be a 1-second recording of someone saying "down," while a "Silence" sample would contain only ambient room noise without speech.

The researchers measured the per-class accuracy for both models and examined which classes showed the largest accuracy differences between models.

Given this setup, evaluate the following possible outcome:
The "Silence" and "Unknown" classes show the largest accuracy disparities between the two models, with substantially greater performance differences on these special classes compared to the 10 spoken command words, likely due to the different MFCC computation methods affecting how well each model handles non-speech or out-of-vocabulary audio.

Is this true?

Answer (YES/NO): NO